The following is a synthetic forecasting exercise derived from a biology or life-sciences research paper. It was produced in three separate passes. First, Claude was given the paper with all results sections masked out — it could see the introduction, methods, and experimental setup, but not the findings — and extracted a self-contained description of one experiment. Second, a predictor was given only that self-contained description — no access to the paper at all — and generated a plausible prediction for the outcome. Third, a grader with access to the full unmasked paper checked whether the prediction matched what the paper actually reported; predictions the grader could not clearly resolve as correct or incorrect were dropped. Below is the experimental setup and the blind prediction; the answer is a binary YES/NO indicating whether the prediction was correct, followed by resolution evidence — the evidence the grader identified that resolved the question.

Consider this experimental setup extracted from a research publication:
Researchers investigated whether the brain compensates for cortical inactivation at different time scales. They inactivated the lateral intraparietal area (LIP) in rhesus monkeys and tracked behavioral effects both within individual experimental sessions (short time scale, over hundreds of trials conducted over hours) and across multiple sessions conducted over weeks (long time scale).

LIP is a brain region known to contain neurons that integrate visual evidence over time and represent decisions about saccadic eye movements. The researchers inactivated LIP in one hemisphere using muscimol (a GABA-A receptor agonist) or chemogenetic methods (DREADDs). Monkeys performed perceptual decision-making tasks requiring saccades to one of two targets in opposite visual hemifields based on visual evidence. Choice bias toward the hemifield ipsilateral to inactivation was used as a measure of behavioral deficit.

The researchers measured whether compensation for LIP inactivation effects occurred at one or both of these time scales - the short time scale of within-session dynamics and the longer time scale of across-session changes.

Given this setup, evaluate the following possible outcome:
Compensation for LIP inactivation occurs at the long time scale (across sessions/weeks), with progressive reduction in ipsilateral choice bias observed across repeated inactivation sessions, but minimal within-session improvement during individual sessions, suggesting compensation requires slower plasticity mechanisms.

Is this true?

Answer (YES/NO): NO